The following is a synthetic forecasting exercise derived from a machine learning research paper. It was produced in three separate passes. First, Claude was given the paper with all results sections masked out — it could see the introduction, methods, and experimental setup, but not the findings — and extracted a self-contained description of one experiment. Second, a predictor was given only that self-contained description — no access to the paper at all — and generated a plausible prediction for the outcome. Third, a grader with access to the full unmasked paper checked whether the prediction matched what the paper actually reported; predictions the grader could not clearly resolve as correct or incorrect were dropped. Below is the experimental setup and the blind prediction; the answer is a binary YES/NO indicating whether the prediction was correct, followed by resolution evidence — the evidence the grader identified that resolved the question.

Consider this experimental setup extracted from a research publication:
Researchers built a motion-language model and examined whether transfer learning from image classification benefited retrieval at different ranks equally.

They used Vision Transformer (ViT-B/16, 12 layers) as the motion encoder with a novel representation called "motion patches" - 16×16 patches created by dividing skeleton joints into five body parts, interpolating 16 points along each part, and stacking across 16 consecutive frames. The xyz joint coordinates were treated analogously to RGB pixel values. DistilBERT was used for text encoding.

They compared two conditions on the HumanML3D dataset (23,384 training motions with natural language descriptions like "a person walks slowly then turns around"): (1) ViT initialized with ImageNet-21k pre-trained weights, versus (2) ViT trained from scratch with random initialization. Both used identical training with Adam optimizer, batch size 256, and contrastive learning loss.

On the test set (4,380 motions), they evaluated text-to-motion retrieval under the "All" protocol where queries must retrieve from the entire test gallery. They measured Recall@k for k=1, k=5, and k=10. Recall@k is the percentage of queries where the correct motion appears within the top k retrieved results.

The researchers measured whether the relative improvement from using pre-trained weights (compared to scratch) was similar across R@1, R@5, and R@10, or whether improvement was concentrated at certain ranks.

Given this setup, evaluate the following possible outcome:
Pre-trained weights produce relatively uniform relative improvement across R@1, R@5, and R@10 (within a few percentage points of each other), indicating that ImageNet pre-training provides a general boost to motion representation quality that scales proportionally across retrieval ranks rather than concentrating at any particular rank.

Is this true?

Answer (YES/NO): NO